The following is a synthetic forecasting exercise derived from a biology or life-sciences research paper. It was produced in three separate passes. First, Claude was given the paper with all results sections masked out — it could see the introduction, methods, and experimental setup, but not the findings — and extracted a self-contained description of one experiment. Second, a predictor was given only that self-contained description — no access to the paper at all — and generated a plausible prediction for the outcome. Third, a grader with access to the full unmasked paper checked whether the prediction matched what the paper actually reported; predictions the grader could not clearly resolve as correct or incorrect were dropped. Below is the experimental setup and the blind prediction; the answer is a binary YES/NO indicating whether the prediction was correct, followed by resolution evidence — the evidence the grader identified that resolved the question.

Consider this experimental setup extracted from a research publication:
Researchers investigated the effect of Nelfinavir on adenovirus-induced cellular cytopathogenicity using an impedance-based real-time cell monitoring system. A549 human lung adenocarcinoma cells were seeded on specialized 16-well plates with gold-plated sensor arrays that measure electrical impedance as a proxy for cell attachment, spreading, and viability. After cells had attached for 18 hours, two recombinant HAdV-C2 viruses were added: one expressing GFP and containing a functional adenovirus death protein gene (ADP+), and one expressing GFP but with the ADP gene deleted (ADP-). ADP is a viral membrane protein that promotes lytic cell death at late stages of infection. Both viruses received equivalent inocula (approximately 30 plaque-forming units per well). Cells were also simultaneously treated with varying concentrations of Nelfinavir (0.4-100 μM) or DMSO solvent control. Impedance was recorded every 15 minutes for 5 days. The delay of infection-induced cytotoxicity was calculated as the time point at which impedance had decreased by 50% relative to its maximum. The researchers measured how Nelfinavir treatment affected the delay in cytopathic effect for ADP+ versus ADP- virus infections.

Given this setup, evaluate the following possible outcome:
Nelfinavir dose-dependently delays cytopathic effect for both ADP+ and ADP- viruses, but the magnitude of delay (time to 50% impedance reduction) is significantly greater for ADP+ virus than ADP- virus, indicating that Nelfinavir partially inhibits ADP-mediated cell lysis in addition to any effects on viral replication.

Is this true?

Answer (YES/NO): NO